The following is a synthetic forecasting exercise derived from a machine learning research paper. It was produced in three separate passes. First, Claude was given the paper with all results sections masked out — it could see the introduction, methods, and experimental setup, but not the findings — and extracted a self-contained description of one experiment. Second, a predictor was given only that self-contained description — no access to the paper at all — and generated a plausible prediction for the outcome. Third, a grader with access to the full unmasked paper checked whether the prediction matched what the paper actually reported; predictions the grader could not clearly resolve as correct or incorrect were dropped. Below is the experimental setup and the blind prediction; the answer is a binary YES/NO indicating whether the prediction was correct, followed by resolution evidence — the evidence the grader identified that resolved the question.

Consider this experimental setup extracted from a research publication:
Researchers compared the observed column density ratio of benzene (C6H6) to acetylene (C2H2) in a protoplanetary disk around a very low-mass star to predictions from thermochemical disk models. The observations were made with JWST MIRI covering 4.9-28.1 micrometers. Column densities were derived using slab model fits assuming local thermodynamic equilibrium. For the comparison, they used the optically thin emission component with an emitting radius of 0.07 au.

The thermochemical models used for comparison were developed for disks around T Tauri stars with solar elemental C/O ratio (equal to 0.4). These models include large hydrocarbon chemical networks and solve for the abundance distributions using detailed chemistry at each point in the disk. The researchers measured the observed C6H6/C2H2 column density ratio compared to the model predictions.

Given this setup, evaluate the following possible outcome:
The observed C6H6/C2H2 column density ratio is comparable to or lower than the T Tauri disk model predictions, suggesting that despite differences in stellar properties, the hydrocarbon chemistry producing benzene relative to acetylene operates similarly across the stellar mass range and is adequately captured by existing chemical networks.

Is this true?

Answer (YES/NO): NO